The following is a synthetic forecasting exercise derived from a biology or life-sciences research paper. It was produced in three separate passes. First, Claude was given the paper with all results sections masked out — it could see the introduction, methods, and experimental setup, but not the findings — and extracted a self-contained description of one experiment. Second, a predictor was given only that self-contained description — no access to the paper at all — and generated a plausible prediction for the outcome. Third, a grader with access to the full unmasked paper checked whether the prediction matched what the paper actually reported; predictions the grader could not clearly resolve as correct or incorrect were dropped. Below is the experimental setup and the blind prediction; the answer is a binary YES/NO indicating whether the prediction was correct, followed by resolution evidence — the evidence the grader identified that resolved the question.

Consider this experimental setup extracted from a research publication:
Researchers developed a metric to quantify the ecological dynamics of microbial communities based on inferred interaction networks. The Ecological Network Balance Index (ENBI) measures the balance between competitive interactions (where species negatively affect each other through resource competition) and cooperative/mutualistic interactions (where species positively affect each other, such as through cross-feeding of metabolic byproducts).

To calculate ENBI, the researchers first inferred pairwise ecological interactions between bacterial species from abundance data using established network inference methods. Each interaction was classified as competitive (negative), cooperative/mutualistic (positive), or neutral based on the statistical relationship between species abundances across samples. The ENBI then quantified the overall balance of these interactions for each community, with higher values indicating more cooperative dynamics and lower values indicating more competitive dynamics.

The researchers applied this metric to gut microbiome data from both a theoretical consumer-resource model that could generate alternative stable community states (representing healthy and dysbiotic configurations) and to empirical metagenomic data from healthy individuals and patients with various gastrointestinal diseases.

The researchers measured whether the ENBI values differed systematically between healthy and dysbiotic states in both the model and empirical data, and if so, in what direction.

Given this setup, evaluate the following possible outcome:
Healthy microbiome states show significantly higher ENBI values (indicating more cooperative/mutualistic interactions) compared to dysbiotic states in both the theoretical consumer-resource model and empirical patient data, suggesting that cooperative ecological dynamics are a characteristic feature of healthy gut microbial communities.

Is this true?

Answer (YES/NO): NO